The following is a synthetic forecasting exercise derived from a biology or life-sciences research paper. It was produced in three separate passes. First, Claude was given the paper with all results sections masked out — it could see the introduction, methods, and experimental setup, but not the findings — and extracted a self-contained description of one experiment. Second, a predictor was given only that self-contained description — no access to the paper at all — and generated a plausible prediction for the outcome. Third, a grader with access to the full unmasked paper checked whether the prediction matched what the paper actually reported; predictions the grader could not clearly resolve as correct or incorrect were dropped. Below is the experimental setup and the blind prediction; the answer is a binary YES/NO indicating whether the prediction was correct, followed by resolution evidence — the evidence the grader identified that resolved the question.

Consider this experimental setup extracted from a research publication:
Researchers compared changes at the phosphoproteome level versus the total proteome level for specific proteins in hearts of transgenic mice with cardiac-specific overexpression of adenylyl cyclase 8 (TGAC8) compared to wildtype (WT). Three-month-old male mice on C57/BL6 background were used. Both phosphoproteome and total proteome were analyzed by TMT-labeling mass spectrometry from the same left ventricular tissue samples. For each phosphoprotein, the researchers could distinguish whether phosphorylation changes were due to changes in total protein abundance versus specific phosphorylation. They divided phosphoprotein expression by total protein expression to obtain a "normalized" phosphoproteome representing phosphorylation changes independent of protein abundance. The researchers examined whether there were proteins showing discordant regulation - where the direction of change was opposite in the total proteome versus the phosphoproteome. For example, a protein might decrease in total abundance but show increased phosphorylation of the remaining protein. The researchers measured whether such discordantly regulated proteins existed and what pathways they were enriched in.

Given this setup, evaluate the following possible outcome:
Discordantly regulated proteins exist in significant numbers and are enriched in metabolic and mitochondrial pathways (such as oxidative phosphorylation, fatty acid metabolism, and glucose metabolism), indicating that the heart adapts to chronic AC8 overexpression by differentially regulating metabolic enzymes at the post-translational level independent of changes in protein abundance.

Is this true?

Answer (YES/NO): YES